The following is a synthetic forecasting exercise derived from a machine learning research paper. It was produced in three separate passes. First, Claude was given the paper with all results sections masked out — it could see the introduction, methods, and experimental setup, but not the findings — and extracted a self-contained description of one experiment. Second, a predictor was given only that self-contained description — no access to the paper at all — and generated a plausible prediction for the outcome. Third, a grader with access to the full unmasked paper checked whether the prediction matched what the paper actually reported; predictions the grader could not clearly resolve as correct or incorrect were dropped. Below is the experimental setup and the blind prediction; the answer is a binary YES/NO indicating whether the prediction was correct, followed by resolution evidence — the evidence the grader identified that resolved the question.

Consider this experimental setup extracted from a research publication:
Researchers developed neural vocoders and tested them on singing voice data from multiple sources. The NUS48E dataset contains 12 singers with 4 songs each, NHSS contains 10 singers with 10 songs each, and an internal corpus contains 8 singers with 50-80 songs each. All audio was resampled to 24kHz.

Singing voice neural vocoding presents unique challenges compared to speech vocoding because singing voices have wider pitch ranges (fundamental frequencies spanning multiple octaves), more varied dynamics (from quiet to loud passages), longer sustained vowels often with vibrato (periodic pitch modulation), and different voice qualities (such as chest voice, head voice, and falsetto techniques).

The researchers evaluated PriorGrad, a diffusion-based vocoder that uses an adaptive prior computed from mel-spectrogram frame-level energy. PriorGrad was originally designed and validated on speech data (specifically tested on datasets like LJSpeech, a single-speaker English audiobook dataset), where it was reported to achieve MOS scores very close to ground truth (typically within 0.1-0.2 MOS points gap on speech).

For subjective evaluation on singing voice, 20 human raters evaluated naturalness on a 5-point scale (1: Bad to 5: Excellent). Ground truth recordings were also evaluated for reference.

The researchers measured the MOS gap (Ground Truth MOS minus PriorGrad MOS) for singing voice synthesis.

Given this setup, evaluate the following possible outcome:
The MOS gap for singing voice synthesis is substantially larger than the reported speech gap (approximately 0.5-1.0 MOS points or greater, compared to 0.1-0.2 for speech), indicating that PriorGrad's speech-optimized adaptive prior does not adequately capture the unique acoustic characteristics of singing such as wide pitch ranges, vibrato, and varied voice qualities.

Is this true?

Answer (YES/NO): YES